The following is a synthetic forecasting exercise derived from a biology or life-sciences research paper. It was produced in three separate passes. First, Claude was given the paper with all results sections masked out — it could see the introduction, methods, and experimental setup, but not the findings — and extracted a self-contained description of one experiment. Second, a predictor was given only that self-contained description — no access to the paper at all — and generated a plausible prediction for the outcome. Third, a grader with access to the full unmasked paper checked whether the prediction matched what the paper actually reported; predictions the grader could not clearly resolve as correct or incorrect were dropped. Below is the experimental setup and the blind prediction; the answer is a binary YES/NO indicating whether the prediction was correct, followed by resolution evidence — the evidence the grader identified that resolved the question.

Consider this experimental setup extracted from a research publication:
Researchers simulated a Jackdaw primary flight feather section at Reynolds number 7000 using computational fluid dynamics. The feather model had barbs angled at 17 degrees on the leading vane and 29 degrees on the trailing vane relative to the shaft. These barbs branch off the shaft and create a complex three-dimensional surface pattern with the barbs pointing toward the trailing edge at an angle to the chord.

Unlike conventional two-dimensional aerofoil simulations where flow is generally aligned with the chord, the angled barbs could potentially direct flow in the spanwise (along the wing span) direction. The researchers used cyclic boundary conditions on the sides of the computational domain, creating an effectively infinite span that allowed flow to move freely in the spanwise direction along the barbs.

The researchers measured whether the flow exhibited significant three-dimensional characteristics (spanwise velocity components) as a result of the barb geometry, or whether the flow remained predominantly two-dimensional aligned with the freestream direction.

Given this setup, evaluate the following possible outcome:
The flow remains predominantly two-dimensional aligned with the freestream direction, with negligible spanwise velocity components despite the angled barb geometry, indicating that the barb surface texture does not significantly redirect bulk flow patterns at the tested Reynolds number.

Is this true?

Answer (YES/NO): NO